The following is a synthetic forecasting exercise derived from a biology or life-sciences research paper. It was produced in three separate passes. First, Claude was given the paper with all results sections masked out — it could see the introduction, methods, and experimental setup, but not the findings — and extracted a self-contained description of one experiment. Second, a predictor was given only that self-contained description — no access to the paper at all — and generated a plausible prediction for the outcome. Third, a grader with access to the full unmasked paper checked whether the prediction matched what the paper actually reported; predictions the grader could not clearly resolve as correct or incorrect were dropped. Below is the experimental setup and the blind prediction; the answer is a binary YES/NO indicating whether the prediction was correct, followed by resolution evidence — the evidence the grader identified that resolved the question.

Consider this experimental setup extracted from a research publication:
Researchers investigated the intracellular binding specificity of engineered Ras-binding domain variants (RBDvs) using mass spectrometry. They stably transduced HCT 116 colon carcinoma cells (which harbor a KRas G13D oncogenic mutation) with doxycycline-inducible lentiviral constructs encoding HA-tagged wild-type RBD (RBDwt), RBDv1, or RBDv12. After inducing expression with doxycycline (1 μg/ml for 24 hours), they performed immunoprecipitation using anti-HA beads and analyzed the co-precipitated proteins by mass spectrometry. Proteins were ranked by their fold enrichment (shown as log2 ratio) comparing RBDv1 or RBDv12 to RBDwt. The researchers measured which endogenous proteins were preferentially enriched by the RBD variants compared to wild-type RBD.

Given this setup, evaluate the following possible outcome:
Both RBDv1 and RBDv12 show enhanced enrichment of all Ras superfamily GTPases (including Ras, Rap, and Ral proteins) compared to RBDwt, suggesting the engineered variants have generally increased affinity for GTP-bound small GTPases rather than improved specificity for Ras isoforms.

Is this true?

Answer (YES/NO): NO